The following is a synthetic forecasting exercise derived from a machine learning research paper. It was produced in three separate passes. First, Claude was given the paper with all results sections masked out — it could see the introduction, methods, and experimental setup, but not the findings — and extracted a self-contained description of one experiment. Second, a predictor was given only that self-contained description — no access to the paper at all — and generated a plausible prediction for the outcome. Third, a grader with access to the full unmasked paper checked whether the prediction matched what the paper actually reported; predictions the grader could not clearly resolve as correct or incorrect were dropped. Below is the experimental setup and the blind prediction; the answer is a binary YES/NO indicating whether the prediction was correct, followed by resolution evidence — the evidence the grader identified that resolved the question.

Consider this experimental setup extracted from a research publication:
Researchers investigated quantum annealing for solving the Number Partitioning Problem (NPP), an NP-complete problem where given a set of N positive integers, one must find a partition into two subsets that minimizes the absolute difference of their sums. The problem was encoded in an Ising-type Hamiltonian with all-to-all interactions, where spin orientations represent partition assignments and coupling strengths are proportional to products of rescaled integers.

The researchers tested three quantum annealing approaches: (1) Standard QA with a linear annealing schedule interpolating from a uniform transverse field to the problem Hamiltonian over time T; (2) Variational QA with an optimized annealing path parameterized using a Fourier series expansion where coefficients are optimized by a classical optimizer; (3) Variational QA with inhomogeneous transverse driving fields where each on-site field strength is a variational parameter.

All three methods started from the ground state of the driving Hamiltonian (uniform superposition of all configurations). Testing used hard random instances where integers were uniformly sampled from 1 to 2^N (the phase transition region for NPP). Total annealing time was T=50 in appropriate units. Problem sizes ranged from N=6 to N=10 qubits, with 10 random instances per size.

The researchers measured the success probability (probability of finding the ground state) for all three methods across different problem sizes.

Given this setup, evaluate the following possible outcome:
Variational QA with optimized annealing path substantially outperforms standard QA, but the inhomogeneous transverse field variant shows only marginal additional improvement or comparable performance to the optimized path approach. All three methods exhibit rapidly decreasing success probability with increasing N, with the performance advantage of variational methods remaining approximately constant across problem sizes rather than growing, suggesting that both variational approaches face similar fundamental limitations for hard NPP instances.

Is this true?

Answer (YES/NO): NO